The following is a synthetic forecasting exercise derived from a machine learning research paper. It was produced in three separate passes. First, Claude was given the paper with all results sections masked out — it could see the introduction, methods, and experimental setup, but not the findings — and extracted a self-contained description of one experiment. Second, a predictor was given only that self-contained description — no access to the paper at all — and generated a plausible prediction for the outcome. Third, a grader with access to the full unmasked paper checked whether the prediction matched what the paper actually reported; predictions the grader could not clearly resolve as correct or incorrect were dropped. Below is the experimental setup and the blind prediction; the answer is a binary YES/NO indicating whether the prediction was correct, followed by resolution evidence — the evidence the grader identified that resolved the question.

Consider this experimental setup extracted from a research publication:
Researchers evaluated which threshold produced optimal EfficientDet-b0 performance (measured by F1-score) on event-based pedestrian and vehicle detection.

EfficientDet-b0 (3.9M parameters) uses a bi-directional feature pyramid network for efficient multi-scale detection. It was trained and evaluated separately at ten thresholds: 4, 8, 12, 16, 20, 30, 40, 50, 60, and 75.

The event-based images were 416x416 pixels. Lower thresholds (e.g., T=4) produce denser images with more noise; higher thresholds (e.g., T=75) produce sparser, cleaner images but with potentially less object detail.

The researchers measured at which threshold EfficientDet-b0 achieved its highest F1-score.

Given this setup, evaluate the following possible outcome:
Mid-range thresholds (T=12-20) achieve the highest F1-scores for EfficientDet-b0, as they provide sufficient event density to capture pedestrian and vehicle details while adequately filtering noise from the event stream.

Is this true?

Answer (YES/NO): YES